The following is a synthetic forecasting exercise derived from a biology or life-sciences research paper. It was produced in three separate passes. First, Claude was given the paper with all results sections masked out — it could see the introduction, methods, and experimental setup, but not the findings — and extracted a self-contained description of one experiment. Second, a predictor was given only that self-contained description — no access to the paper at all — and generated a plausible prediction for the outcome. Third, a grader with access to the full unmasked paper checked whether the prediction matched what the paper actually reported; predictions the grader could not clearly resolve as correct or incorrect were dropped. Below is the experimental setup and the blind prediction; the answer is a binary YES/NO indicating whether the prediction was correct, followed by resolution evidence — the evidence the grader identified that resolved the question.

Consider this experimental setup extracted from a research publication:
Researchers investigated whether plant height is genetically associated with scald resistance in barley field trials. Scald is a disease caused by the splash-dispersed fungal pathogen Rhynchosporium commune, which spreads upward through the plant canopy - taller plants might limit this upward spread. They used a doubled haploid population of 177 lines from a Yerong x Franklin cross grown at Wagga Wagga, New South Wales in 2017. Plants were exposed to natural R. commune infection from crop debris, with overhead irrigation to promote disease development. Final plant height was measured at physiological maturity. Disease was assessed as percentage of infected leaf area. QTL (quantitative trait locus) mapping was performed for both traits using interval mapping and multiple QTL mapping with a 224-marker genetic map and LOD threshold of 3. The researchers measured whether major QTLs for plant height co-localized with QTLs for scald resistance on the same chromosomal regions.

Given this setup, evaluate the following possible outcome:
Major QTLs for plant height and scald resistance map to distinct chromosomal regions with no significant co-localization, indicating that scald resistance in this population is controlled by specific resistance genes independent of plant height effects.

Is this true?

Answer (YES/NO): YES